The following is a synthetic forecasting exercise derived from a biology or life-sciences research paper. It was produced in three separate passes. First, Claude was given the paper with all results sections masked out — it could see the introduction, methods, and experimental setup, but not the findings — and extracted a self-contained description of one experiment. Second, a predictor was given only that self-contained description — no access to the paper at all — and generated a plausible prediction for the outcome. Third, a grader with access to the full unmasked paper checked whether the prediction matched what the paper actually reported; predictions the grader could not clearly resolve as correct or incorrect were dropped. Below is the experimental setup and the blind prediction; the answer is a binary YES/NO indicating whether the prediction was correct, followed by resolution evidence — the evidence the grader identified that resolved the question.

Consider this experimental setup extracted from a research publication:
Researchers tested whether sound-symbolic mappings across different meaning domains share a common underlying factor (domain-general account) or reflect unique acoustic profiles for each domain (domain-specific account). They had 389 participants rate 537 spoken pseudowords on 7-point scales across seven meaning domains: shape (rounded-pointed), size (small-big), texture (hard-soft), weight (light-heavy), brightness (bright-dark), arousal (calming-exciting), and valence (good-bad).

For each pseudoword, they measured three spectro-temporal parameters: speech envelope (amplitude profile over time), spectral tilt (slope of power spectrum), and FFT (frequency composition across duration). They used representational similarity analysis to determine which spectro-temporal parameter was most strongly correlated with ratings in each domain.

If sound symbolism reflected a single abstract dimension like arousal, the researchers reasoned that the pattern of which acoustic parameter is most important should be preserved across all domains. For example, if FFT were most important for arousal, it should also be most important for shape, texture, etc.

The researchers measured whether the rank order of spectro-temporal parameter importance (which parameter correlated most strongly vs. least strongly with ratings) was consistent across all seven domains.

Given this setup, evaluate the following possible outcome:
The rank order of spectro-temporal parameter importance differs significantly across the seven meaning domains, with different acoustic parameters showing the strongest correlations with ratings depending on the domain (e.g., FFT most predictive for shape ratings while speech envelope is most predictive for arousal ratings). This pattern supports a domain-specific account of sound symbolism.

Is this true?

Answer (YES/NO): NO